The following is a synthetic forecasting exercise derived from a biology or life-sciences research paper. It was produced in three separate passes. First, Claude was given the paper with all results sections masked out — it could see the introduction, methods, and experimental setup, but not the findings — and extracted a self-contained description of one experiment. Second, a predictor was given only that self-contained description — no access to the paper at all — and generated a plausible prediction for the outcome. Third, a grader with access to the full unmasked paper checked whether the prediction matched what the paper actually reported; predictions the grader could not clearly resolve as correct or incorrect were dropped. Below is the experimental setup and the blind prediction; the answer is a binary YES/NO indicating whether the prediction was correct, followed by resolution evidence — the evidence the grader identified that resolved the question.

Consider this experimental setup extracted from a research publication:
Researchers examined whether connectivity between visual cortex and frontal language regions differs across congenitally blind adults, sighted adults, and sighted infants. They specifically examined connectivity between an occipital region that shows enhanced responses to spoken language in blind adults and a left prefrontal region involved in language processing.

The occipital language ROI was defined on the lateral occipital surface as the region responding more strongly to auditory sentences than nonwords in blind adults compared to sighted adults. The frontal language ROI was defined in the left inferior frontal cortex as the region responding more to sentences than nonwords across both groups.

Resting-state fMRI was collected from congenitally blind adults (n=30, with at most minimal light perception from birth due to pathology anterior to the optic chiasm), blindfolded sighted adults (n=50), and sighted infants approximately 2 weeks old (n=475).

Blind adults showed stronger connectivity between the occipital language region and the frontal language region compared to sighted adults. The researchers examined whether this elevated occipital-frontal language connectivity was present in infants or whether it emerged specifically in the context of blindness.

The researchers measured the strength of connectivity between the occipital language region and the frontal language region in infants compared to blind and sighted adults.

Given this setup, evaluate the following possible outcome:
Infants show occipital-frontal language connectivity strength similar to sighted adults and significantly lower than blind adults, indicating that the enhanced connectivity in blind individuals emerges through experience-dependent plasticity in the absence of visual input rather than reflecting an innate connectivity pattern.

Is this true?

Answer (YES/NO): NO